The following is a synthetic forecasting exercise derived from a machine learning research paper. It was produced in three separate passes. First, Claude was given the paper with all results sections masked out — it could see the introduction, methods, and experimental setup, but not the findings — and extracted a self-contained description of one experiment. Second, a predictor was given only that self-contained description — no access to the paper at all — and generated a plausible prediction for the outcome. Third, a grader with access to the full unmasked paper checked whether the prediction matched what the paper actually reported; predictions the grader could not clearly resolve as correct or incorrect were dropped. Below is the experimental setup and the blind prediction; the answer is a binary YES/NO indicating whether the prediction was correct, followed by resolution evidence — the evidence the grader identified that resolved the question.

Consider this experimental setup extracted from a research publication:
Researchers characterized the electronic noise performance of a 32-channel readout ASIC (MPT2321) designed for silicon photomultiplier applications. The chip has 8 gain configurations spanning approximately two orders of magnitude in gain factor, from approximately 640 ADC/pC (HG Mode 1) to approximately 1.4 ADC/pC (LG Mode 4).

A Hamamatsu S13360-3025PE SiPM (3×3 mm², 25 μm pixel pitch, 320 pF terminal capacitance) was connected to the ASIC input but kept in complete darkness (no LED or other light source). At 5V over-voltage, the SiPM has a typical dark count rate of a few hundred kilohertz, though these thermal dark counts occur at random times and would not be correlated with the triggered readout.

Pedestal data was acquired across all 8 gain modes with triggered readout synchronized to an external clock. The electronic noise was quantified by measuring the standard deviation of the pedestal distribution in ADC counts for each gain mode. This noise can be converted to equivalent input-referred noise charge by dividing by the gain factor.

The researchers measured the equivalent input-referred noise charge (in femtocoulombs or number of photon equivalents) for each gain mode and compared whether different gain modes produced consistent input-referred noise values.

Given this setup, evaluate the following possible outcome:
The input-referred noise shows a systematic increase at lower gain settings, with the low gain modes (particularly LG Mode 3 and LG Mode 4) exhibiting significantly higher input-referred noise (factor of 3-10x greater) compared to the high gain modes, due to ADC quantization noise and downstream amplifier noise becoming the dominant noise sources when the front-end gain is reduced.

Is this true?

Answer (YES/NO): NO